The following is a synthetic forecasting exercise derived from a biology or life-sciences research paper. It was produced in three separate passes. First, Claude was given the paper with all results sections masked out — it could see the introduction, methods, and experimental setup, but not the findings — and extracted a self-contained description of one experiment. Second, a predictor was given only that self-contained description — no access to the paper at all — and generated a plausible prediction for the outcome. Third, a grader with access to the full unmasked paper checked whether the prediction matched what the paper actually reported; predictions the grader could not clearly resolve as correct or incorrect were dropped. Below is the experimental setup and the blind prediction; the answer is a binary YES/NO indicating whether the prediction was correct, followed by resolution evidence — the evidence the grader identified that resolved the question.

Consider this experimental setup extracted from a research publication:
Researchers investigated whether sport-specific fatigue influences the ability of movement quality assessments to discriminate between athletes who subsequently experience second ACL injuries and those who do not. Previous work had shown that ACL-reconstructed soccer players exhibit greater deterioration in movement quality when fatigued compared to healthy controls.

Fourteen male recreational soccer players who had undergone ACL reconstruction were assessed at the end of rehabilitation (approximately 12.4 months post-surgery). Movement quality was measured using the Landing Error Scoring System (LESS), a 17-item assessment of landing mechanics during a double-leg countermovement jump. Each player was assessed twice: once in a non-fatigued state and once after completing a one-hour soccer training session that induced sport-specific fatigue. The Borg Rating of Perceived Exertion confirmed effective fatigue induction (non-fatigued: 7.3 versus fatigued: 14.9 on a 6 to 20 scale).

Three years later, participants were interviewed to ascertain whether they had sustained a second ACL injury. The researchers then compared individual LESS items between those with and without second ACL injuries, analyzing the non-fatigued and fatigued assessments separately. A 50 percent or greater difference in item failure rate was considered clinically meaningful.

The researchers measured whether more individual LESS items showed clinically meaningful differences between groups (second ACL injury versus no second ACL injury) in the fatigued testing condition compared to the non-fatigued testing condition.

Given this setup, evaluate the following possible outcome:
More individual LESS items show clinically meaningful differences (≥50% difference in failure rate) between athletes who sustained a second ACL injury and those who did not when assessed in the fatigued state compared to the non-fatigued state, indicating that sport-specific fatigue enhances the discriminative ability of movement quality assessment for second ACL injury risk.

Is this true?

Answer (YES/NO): YES